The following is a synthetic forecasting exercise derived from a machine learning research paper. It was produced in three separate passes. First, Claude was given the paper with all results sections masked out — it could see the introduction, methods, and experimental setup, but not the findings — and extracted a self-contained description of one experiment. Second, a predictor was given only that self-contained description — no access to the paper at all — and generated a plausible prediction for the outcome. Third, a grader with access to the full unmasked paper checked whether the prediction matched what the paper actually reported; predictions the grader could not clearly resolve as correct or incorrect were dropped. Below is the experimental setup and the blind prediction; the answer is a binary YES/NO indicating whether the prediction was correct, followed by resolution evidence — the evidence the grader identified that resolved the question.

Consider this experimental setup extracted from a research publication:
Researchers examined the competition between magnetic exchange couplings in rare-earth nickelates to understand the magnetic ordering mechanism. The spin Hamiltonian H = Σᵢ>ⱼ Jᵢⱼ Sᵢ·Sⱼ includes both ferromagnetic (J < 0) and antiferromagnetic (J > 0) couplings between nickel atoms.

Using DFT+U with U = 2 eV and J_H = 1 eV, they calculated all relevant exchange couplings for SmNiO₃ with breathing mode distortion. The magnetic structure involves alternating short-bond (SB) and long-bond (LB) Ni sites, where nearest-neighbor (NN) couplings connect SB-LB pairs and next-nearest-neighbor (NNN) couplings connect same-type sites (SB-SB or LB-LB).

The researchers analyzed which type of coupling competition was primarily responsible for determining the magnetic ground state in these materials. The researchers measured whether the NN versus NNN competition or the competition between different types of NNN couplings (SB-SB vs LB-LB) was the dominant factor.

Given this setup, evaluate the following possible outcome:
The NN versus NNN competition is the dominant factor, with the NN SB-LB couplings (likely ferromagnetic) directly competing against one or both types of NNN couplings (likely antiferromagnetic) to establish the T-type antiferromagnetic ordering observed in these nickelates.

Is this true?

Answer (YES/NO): YES